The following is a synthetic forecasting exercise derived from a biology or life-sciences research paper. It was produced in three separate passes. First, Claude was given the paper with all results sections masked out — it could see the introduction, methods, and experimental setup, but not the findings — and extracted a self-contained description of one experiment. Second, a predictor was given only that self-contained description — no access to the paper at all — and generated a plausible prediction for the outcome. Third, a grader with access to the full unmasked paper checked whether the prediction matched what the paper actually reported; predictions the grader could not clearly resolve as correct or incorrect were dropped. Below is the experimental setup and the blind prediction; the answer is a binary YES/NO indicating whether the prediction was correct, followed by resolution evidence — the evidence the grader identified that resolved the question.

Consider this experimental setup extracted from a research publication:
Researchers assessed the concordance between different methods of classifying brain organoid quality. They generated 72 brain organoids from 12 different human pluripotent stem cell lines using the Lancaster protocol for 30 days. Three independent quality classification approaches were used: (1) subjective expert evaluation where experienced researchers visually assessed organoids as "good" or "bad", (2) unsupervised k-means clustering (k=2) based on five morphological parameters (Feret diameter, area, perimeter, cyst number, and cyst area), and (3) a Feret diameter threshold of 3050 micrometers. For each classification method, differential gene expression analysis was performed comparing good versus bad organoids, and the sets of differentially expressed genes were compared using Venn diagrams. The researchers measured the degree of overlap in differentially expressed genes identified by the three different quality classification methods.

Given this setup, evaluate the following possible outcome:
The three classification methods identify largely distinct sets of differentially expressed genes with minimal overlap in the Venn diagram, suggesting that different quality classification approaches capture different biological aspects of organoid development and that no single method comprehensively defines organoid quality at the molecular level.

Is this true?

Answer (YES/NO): NO